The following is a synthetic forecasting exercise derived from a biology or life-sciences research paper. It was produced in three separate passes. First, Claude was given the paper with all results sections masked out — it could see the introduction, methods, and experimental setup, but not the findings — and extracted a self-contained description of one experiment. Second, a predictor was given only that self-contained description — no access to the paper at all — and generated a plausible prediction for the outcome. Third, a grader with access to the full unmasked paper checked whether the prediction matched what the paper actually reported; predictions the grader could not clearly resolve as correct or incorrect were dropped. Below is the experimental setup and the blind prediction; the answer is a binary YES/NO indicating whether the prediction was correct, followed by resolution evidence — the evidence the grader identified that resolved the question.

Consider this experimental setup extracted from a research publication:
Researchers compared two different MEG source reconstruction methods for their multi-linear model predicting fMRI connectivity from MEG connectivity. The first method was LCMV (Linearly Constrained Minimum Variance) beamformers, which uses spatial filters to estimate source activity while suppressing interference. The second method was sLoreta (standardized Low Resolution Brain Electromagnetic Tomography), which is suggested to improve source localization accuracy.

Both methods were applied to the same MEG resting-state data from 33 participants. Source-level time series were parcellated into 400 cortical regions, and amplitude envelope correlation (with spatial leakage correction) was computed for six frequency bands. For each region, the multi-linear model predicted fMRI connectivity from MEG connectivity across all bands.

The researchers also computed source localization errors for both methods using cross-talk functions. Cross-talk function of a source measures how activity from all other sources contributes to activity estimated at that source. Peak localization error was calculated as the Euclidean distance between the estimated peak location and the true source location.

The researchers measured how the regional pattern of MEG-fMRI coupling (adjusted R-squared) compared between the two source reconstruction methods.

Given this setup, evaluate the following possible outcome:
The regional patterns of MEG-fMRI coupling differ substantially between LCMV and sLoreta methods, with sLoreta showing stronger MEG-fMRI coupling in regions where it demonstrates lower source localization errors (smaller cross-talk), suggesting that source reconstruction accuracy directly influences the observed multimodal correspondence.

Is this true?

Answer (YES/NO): NO